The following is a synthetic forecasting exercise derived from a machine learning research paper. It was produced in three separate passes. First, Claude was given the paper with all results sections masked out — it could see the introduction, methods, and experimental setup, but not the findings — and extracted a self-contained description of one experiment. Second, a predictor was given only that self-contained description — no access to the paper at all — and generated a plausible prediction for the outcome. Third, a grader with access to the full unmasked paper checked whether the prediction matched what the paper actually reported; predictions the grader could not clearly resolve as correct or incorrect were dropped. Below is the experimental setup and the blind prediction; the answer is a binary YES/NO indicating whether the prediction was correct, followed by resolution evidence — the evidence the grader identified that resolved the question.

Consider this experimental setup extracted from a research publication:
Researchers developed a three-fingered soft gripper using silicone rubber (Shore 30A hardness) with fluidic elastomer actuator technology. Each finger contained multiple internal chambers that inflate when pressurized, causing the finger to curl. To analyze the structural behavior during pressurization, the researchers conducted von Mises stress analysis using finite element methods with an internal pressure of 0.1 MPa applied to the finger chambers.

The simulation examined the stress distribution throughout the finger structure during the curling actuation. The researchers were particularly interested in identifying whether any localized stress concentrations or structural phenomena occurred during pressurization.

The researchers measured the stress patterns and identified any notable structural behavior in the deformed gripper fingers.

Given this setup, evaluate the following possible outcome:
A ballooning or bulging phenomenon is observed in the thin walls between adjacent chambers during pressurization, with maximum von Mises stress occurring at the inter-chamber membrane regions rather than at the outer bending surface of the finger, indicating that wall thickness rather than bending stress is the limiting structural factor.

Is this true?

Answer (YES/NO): NO